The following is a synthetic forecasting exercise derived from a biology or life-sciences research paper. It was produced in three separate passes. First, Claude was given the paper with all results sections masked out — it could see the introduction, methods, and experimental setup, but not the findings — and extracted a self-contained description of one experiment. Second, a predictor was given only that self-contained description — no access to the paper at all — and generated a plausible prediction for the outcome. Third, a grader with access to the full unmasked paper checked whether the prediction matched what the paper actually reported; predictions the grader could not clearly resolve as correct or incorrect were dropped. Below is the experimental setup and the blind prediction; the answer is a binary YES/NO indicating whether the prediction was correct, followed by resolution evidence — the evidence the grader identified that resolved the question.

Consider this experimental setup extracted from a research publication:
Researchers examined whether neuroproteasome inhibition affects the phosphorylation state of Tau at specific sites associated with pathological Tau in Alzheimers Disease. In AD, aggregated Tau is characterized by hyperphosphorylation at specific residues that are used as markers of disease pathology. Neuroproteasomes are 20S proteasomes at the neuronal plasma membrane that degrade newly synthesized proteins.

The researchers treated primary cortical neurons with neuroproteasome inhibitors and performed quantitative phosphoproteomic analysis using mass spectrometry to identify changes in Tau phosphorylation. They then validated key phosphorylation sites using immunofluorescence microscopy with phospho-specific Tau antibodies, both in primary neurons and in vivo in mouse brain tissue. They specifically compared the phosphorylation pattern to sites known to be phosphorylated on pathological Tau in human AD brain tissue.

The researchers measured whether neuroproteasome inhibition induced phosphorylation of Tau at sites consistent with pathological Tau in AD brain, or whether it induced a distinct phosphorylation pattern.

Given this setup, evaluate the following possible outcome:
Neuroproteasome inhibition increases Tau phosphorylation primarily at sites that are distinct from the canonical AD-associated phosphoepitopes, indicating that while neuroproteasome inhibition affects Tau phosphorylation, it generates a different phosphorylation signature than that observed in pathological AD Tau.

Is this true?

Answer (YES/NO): NO